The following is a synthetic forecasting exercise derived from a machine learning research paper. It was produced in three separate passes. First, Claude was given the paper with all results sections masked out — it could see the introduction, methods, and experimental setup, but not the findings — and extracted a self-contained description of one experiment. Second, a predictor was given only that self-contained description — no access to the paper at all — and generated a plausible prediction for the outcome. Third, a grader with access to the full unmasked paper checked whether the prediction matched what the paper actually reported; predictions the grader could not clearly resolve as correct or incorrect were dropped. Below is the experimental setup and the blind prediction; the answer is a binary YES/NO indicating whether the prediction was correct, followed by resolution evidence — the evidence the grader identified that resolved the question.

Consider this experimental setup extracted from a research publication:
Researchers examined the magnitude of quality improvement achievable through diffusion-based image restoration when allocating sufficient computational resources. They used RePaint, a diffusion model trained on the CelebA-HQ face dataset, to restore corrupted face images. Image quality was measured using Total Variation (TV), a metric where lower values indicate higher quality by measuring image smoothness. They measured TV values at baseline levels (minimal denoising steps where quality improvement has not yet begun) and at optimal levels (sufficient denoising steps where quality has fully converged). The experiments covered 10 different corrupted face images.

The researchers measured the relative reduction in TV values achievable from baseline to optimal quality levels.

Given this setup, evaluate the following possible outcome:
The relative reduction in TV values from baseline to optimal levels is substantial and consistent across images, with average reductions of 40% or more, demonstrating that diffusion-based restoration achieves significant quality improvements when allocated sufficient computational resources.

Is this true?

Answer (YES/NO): YES